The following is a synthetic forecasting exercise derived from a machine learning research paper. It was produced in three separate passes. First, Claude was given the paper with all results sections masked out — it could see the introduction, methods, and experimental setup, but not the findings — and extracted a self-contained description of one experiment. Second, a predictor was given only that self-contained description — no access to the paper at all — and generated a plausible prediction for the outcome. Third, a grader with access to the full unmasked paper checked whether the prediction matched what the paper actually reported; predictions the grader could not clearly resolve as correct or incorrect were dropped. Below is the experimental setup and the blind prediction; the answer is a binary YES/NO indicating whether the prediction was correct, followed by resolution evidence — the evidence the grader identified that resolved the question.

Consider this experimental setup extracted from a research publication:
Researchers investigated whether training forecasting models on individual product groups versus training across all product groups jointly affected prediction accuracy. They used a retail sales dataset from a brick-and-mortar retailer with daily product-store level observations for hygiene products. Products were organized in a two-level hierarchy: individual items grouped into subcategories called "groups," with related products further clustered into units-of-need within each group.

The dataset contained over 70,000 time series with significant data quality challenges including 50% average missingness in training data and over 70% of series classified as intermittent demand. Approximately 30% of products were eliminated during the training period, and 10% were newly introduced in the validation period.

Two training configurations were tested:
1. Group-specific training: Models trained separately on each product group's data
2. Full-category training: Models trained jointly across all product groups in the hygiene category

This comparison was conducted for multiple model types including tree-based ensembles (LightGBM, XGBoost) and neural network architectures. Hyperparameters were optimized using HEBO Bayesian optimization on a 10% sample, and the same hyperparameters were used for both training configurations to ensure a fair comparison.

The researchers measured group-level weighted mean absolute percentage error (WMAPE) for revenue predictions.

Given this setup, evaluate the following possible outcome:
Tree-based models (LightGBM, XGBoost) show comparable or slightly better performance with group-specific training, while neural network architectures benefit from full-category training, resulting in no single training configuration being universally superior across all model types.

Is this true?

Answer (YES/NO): NO